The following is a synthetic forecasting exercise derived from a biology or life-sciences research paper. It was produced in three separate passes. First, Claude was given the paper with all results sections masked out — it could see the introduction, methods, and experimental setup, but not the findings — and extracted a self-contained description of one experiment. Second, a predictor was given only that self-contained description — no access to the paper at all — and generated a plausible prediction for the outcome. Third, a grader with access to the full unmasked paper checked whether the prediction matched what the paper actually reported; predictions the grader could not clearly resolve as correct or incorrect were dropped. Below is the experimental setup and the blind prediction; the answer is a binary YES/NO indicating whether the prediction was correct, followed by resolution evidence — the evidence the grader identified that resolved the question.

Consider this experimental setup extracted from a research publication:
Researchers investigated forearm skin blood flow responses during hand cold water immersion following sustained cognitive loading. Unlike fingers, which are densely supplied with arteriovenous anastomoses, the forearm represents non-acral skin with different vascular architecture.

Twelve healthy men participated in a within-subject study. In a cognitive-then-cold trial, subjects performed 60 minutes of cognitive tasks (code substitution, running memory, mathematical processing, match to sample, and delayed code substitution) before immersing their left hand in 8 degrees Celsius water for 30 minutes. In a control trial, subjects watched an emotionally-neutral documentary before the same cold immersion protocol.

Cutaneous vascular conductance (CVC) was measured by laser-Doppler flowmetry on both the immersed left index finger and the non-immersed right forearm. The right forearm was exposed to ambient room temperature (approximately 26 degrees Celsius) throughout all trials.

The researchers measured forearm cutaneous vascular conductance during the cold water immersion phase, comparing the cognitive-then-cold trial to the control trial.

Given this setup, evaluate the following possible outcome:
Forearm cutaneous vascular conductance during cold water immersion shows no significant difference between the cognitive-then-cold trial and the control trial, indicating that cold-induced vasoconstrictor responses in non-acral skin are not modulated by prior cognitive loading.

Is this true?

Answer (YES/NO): YES